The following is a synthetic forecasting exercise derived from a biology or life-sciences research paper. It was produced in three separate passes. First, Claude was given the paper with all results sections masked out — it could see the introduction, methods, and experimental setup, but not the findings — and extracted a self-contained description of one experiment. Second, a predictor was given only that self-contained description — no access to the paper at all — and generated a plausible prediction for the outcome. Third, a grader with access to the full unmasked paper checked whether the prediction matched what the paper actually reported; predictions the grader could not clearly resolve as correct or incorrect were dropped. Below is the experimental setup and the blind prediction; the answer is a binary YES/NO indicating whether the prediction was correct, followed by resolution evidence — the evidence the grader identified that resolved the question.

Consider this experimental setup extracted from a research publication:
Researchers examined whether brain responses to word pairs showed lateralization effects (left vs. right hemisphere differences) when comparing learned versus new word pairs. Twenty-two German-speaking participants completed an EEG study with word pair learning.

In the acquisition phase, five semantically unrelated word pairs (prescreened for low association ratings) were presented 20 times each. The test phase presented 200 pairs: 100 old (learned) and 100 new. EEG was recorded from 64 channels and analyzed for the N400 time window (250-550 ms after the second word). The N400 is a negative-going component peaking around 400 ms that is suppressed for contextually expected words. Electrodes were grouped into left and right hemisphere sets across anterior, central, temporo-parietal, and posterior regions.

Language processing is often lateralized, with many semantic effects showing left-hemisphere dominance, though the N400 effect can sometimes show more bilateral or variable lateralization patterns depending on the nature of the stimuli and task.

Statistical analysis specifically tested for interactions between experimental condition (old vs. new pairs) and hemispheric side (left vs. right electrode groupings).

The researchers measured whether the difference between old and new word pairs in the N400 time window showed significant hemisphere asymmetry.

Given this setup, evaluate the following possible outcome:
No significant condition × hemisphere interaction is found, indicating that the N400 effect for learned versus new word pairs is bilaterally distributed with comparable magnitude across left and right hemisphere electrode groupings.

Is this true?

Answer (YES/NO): YES